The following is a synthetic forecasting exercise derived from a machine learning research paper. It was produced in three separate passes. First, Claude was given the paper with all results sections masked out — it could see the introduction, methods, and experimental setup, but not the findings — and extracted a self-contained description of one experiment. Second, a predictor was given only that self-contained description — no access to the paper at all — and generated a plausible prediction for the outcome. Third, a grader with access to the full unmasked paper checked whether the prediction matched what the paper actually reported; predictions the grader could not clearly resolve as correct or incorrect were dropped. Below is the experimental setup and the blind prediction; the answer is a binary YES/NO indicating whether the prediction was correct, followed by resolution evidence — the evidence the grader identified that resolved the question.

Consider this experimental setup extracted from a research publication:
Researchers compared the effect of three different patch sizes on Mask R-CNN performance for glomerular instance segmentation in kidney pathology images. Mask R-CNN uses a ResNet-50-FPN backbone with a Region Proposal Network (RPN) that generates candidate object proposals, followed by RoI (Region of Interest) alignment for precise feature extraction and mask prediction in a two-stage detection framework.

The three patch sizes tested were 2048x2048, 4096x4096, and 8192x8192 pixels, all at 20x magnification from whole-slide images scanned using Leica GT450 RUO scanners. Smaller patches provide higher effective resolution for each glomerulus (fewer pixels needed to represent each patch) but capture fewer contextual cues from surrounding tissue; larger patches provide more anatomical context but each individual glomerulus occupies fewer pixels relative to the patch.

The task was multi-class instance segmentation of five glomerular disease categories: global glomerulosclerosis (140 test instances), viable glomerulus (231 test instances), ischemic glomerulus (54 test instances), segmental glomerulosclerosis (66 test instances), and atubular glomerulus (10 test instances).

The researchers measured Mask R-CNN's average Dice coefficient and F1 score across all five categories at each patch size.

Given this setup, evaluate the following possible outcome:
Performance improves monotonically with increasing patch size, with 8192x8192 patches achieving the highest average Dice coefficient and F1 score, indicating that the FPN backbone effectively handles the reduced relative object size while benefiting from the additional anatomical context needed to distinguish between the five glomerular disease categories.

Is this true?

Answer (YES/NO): YES